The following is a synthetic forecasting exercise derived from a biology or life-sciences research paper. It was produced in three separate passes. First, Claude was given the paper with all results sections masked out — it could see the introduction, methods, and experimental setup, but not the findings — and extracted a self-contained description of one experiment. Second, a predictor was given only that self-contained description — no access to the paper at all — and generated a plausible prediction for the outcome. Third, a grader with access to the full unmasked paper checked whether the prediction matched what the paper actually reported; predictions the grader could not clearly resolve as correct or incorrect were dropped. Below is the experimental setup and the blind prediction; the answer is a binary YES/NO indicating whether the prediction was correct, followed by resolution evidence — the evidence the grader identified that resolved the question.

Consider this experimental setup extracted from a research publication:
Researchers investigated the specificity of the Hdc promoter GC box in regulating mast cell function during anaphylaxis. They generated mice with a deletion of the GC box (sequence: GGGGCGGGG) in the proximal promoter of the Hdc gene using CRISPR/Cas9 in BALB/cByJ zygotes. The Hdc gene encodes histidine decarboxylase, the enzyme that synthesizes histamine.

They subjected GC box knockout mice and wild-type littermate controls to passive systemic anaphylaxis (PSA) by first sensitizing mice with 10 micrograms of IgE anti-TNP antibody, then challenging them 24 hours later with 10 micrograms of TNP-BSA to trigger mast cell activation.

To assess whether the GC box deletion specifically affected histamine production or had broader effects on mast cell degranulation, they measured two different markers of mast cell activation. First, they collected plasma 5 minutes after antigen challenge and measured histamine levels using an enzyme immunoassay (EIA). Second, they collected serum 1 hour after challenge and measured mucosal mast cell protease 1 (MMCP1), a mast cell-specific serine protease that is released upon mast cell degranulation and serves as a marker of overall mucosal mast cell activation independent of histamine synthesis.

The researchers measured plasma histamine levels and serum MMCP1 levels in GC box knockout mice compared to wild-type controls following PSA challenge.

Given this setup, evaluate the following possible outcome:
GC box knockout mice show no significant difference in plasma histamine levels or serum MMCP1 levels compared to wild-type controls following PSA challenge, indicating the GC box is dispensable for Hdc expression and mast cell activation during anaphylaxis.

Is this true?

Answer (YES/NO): NO